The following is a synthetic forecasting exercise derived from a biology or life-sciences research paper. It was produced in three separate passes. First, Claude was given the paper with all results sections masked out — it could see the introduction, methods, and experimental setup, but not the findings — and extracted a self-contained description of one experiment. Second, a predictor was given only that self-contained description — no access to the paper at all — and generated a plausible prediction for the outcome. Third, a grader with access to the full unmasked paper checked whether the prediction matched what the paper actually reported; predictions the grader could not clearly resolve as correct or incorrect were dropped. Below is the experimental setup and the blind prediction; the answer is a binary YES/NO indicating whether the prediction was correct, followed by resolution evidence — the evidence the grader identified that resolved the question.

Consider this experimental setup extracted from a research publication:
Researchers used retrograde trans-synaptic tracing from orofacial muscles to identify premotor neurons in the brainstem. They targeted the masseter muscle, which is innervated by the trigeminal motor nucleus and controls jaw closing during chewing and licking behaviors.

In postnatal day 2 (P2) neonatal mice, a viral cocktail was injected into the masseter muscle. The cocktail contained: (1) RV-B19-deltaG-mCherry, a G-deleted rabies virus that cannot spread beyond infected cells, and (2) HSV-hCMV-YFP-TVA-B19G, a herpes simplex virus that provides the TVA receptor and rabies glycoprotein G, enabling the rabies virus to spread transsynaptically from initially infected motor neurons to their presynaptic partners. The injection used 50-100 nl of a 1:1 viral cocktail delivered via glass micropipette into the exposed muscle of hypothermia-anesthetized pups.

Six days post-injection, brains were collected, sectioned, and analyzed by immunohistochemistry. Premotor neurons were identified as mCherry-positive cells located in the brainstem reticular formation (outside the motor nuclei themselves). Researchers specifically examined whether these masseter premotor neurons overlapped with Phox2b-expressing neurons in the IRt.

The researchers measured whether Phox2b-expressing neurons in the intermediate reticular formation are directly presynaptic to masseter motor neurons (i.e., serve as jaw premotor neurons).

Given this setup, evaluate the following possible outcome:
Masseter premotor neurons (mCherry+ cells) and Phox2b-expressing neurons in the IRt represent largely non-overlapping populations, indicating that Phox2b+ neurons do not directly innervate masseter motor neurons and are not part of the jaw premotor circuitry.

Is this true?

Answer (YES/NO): YES